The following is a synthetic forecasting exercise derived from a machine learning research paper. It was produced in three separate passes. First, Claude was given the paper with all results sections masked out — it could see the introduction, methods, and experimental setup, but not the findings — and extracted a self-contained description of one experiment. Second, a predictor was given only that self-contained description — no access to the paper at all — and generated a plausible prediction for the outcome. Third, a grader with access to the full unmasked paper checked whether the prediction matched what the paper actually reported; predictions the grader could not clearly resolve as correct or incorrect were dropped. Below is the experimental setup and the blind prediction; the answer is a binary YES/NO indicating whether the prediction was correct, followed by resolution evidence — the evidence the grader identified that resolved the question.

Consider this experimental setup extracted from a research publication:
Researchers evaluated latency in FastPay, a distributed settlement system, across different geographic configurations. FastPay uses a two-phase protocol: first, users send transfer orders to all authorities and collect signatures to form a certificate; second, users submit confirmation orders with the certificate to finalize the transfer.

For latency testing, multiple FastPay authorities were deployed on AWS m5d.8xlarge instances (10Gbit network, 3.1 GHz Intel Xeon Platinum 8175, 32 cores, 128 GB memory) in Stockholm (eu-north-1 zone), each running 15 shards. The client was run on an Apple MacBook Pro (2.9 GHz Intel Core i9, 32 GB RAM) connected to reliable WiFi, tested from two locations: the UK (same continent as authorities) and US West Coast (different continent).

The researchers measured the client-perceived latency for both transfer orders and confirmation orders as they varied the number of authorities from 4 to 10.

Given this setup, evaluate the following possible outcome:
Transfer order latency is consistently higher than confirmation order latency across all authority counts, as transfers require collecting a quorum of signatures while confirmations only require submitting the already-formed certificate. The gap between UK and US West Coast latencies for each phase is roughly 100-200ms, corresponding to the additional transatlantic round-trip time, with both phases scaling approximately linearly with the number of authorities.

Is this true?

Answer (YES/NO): NO